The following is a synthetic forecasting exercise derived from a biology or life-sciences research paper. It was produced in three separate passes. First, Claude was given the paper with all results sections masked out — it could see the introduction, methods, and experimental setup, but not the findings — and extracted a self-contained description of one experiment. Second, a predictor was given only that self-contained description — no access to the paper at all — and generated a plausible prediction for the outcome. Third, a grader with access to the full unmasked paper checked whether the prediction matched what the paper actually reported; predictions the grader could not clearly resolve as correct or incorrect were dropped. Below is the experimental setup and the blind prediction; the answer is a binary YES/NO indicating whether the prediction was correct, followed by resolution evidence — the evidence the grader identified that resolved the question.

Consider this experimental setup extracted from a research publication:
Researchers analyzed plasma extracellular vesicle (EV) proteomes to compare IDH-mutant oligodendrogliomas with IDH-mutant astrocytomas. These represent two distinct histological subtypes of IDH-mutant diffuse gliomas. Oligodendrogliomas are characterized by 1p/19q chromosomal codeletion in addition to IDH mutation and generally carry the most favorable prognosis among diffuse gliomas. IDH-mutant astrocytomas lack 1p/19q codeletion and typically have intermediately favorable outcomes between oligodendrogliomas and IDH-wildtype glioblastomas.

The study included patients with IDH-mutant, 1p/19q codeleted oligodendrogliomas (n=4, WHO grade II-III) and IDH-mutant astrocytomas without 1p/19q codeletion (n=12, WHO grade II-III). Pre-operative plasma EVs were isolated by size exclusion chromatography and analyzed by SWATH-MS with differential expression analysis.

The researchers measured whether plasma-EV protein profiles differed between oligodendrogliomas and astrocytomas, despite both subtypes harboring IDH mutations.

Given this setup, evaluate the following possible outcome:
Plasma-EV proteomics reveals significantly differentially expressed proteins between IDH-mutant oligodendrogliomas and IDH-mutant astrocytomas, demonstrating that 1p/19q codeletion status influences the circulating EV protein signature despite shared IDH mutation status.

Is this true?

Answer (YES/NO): YES